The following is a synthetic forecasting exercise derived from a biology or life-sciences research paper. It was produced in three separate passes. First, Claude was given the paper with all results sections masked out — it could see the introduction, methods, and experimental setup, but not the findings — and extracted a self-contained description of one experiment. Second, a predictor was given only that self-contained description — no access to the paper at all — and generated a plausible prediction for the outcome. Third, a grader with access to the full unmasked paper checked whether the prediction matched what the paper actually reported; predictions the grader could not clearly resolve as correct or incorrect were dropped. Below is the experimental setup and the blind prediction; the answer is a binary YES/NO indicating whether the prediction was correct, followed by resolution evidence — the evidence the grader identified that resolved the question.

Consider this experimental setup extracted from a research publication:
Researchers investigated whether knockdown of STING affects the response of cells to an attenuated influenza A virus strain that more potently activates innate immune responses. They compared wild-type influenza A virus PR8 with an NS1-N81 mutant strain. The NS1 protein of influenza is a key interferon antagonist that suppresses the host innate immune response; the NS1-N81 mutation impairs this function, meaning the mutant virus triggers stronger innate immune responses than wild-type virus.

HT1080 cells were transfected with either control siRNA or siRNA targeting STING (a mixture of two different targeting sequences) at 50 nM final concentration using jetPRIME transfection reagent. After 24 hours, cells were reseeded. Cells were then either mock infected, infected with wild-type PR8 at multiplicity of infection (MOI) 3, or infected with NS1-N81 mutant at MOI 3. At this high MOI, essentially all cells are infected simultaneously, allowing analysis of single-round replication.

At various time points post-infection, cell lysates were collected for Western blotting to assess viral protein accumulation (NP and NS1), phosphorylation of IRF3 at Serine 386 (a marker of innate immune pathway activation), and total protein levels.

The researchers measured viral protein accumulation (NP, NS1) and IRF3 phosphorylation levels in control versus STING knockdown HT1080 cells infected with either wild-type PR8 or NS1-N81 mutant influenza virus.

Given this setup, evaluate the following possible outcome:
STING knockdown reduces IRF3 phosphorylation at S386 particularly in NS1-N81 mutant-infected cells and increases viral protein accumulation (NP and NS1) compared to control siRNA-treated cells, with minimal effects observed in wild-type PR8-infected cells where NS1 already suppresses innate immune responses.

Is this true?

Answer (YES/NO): NO